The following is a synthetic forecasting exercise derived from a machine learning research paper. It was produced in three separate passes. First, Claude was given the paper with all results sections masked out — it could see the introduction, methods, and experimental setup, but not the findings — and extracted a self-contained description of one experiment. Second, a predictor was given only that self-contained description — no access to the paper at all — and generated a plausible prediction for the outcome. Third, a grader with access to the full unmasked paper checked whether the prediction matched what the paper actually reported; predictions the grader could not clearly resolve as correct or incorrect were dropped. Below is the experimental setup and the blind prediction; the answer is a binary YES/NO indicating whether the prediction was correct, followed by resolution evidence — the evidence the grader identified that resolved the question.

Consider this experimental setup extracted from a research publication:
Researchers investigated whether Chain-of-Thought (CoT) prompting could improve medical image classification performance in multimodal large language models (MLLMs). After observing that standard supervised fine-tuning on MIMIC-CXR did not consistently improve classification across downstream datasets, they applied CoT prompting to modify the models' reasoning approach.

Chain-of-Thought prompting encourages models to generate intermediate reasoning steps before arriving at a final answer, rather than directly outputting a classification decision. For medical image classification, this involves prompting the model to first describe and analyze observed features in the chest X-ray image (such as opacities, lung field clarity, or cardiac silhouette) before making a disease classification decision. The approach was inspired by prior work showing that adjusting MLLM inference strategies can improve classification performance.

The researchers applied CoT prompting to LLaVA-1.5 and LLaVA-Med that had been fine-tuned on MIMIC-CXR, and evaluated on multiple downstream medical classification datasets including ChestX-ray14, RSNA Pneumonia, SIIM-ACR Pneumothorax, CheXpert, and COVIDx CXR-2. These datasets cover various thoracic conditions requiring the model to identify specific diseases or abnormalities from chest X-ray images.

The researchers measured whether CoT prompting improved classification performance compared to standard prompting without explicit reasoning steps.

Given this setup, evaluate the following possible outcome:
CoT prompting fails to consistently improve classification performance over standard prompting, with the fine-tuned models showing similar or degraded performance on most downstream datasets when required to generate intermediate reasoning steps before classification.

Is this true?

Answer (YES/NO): NO